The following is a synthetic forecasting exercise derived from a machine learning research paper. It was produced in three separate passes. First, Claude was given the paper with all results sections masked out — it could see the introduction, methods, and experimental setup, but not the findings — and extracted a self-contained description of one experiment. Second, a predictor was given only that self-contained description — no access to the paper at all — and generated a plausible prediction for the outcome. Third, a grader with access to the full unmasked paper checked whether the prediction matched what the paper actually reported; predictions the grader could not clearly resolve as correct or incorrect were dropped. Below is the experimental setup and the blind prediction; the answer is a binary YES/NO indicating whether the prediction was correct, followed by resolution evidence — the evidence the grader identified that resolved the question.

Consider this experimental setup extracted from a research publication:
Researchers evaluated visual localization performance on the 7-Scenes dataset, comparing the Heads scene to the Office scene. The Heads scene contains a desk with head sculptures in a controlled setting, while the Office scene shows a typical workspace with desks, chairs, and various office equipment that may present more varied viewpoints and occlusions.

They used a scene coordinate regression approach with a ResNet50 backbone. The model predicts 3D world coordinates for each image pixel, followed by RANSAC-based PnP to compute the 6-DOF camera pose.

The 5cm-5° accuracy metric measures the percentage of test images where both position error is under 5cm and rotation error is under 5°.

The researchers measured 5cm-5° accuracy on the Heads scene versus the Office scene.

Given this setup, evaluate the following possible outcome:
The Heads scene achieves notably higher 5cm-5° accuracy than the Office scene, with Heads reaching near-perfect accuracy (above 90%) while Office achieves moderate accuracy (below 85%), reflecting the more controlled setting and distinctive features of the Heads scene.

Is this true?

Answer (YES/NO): NO